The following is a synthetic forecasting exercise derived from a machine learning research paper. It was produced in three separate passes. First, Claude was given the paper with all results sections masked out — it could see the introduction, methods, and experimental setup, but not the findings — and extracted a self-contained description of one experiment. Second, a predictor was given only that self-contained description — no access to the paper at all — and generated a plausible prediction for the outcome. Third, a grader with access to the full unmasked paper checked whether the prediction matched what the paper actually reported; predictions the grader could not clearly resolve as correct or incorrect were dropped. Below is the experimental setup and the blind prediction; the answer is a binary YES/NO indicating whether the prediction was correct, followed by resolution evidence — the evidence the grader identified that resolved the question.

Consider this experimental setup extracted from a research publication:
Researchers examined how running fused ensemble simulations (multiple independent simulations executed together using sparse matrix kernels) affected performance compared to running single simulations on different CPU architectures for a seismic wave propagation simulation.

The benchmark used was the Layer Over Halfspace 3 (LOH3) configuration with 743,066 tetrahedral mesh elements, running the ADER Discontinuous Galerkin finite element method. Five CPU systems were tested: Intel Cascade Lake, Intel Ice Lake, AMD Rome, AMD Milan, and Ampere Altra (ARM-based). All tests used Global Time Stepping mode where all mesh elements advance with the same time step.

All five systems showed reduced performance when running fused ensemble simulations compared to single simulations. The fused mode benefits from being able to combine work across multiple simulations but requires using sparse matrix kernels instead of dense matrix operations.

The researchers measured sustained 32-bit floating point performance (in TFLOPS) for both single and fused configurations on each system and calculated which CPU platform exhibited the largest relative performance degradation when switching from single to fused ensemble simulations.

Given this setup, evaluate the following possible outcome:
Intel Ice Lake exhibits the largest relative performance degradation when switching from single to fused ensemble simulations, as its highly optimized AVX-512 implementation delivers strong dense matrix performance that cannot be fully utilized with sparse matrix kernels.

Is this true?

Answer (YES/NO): NO